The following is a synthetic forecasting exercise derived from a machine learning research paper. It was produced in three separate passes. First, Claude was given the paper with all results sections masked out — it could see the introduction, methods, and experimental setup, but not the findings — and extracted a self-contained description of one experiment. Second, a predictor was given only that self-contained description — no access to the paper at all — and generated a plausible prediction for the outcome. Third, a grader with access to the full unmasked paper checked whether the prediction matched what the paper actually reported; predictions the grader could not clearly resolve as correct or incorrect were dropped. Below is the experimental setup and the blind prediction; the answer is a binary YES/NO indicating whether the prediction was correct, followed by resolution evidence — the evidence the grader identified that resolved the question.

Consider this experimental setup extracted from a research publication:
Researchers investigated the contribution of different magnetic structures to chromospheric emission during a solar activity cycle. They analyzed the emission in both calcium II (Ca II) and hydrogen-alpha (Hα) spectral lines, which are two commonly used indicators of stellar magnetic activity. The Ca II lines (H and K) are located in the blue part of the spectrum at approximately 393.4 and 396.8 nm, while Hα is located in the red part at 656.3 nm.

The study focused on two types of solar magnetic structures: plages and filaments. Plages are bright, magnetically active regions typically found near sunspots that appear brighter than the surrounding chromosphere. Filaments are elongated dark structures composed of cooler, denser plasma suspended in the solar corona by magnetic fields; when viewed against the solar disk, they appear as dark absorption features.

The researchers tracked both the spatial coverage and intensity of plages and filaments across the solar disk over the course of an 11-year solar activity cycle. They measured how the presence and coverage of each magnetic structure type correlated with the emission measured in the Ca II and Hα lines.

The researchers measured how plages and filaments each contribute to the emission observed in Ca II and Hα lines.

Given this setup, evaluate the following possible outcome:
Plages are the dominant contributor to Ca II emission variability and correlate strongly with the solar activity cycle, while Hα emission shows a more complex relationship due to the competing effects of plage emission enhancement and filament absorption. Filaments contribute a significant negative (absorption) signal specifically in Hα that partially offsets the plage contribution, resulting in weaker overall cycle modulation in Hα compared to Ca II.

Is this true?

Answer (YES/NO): NO